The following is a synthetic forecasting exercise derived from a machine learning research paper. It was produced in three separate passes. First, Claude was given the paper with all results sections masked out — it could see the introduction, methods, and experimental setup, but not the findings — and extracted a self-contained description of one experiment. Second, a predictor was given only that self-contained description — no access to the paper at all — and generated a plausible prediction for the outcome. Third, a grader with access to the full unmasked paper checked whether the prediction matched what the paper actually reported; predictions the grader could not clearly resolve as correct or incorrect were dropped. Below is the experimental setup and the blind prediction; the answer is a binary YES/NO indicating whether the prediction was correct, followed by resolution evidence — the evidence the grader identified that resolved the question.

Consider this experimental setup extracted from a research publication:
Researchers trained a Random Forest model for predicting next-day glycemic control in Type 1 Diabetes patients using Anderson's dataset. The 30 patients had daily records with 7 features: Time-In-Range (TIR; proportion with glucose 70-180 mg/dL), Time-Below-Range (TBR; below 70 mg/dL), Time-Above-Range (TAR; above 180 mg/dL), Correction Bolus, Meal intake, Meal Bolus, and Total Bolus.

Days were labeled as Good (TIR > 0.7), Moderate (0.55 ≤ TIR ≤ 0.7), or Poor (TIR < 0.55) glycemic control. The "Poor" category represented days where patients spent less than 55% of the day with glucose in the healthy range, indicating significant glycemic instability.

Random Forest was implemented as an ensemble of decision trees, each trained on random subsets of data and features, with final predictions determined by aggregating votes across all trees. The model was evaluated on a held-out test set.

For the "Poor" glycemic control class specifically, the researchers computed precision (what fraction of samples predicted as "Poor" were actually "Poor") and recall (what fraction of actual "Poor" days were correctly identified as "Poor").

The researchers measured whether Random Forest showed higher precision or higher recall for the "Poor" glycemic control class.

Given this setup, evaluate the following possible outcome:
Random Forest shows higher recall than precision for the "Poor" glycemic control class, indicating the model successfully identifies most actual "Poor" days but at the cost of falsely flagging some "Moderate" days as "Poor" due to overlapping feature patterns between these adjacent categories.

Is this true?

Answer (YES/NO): NO